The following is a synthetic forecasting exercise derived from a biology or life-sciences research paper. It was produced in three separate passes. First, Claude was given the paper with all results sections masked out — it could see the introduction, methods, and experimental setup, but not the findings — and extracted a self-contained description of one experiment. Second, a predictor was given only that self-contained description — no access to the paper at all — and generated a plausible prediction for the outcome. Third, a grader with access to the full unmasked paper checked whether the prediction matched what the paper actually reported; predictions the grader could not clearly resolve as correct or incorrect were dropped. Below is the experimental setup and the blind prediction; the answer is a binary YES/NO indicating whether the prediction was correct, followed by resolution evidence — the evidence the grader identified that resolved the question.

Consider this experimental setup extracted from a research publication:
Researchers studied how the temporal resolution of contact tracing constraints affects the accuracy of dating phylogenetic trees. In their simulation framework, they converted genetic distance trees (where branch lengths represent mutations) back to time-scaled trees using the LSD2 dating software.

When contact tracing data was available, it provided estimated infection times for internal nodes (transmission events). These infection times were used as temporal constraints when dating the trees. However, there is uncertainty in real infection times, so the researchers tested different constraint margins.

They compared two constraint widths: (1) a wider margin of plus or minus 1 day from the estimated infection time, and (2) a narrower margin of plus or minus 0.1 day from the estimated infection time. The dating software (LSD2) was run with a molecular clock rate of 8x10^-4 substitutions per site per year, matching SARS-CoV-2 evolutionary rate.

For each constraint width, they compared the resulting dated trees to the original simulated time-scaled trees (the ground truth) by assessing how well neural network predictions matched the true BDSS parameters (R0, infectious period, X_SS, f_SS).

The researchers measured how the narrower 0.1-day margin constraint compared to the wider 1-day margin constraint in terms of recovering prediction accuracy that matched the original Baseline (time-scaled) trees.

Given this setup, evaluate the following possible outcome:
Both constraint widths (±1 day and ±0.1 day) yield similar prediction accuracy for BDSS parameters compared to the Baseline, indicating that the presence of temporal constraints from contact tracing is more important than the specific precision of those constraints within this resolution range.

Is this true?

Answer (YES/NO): NO